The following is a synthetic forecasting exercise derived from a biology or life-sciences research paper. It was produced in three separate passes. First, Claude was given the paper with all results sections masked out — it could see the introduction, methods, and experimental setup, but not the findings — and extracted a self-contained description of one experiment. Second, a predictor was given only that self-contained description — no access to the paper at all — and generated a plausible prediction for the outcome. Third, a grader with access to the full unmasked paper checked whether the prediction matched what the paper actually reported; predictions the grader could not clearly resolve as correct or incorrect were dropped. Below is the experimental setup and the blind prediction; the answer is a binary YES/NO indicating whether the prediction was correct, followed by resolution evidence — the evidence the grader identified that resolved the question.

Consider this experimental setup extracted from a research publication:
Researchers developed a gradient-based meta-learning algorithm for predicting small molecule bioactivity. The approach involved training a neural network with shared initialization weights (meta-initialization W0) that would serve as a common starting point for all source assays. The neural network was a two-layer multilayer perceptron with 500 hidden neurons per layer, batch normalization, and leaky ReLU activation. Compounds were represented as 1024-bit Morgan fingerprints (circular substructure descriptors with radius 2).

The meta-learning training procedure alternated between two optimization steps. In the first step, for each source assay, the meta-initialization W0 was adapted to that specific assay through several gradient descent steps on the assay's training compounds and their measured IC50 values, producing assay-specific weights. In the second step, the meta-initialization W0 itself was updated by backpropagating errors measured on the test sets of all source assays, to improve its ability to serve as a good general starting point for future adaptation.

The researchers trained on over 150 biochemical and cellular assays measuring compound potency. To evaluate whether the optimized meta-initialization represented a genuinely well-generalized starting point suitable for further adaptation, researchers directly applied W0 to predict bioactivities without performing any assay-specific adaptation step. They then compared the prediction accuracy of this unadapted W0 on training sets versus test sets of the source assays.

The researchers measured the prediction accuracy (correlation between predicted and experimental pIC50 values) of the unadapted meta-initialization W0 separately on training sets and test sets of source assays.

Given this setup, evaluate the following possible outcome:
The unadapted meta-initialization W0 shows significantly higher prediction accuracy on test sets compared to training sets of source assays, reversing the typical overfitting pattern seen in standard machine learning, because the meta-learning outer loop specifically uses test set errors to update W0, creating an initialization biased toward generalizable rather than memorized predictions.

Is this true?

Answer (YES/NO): NO